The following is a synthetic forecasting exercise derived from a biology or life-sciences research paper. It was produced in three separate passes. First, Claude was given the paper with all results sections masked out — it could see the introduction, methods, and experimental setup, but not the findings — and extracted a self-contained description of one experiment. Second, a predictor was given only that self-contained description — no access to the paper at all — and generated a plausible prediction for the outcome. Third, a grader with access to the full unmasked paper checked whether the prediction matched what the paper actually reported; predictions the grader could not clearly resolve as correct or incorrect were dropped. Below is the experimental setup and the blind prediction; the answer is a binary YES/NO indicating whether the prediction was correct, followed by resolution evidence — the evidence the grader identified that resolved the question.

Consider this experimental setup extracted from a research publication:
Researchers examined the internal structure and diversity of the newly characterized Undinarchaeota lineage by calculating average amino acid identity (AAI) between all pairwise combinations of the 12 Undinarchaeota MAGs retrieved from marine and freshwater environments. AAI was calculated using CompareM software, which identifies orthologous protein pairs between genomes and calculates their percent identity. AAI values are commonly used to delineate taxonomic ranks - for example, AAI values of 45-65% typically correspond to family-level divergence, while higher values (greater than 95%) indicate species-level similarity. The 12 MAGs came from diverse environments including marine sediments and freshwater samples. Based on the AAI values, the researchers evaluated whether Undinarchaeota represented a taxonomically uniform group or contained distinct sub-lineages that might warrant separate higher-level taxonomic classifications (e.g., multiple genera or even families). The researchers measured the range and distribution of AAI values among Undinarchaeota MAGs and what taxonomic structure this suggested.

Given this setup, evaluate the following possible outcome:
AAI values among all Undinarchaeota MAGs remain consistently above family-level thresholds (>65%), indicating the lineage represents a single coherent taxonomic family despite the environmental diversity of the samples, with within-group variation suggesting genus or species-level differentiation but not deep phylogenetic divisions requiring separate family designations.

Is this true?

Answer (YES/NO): NO